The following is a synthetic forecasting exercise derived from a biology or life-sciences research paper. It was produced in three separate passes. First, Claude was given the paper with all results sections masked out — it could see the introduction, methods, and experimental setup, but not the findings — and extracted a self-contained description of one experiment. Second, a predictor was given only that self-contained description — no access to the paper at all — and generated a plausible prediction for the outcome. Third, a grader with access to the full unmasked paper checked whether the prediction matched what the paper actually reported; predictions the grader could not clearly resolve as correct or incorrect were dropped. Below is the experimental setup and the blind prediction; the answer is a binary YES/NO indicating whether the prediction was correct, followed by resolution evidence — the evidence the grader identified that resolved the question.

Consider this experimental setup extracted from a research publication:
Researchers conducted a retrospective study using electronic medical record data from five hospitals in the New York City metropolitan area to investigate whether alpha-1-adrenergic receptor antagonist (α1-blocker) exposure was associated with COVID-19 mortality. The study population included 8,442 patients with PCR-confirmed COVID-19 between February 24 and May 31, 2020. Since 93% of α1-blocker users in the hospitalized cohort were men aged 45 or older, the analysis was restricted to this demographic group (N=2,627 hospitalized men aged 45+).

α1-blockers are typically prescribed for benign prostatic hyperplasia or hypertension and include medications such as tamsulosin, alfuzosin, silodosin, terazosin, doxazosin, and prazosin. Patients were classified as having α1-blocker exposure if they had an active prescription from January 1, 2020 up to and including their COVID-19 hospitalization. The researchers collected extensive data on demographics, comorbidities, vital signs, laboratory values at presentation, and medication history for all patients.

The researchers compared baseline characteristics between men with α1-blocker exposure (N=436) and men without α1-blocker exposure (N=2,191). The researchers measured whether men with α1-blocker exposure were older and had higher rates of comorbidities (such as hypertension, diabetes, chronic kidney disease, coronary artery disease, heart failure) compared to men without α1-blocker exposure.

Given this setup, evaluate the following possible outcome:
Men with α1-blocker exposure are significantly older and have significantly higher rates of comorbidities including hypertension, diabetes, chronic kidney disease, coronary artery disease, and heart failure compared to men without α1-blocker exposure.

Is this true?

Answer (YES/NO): YES